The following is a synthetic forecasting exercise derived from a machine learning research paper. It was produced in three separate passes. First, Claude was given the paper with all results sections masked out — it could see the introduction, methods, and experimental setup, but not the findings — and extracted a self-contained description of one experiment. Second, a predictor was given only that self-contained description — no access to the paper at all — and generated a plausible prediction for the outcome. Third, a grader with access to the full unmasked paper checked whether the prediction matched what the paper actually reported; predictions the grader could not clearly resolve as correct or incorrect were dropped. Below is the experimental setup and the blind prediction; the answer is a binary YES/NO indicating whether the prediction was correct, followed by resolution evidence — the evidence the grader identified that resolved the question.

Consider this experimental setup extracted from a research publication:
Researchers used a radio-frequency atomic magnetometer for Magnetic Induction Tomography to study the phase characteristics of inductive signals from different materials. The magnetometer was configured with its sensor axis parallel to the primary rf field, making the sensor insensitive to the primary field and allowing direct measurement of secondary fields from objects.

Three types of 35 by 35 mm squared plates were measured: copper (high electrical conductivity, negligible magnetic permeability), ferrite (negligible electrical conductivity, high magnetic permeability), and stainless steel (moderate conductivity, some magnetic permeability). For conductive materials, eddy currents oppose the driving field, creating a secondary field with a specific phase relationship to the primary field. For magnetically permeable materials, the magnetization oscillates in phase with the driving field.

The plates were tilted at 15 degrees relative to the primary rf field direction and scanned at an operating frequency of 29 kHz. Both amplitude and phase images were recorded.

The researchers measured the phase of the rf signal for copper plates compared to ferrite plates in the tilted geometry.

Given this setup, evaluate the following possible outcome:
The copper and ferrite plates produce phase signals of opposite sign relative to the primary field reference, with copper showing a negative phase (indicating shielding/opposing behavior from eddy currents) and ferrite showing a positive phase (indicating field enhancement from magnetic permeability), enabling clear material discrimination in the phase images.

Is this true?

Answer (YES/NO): NO